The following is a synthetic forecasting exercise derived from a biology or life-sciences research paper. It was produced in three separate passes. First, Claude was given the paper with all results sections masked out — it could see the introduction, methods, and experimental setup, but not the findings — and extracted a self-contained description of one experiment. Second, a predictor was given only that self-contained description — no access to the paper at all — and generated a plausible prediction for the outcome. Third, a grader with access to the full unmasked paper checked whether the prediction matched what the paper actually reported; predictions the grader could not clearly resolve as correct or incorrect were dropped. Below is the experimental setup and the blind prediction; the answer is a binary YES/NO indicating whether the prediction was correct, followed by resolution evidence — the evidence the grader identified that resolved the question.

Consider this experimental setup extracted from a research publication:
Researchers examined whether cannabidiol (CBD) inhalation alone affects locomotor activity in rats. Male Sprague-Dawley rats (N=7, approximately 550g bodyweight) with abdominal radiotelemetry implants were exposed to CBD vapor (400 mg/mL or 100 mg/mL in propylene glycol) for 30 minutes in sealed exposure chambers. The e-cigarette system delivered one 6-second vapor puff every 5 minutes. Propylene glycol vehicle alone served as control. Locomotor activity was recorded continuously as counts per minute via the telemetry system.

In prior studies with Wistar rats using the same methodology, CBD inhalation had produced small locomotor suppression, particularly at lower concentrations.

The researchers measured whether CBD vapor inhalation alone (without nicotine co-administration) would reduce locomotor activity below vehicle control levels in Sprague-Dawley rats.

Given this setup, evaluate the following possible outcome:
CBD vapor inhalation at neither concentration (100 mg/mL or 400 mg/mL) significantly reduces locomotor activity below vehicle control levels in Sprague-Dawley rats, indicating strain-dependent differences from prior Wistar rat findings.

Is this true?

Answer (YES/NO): YES